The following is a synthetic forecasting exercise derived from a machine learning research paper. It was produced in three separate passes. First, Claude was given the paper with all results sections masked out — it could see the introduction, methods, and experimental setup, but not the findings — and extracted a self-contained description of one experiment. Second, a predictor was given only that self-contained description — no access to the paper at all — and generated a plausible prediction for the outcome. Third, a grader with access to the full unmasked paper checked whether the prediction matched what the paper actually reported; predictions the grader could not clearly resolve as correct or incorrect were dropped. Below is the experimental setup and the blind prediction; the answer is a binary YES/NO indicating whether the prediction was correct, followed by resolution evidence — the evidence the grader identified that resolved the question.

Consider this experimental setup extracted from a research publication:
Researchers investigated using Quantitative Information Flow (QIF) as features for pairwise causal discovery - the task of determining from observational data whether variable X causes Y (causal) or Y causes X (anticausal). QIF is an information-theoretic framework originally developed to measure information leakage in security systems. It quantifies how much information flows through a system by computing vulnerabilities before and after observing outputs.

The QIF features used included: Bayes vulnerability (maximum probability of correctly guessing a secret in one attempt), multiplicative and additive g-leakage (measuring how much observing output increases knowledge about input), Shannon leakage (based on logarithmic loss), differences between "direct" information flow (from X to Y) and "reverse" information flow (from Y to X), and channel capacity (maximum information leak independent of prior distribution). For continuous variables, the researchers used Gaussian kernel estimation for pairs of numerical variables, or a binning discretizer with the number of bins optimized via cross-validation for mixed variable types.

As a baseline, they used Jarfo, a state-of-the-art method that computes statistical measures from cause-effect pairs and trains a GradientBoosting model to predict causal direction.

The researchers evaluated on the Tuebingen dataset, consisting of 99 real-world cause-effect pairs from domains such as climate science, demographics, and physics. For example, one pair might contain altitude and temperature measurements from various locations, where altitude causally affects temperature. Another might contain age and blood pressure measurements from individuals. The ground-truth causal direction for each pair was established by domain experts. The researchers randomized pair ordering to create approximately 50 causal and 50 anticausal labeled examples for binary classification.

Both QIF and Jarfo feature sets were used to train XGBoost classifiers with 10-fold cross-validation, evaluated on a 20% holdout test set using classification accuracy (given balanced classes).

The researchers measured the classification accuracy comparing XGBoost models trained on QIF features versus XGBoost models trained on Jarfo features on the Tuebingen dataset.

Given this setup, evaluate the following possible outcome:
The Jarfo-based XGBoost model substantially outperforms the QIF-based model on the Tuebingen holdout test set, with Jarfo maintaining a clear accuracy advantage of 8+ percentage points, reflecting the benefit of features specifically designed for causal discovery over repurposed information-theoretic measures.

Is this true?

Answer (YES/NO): NO